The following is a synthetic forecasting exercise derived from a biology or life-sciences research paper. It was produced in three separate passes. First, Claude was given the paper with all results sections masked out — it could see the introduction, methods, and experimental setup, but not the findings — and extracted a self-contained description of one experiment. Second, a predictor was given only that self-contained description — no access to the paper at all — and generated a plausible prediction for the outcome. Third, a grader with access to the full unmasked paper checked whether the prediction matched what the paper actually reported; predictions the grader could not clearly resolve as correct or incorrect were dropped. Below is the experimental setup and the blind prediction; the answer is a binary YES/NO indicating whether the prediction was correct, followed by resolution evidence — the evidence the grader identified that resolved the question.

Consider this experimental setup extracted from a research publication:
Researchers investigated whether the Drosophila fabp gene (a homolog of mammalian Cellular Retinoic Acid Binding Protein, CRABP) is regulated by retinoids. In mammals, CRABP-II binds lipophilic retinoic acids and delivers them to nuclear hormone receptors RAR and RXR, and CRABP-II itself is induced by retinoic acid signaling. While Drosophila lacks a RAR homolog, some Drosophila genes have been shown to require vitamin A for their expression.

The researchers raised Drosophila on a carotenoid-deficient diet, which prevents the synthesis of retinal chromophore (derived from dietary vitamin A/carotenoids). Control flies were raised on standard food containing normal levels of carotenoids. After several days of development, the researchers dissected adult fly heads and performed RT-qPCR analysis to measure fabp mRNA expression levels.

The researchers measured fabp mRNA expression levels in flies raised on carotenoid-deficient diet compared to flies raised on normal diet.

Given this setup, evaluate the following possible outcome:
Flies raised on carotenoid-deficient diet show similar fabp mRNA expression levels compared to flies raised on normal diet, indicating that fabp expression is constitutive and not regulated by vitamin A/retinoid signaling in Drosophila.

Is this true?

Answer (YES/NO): NO